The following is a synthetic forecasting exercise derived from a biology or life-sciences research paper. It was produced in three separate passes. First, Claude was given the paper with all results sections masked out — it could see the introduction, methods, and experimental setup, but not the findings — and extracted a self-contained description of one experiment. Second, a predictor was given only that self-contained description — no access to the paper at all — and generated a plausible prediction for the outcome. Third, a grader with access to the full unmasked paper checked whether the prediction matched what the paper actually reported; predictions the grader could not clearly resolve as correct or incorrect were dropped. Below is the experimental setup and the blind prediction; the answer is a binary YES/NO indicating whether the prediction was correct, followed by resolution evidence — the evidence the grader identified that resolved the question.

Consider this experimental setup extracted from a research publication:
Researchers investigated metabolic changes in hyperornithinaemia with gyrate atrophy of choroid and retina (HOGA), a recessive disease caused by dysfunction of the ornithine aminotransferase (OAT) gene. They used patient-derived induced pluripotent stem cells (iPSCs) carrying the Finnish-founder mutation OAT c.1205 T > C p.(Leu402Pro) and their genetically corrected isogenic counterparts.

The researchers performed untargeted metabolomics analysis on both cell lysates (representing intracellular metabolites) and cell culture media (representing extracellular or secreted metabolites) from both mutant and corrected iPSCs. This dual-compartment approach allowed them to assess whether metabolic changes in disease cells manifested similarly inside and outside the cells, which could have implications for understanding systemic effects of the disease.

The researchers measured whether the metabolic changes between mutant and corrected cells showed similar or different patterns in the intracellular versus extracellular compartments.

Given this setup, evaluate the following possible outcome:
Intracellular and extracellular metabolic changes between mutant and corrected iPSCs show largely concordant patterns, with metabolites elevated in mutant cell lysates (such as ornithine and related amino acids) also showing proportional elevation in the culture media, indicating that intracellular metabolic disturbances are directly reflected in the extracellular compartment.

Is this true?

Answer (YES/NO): NO